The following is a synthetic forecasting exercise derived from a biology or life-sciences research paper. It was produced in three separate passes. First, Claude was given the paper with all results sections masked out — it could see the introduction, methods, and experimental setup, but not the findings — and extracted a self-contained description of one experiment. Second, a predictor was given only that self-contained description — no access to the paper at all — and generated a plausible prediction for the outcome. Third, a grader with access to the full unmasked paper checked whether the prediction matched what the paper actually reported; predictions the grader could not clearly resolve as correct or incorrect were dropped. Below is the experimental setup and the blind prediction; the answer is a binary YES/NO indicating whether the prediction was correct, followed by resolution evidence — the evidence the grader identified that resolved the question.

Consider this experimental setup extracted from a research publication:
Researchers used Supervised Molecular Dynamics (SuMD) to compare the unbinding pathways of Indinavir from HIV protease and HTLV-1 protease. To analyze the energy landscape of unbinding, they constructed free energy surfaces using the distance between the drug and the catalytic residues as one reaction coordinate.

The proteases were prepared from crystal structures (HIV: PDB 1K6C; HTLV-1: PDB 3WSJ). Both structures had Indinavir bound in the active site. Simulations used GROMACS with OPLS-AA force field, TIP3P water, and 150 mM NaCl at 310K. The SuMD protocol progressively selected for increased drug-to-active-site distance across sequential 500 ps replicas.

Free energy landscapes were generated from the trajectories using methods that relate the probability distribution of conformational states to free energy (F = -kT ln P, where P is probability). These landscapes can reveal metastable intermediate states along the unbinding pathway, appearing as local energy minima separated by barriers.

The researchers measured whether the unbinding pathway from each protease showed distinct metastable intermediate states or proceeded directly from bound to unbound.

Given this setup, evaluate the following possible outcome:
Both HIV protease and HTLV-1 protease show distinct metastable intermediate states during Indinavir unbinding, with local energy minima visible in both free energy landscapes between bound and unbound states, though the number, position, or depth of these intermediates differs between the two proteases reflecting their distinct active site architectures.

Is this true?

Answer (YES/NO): NO